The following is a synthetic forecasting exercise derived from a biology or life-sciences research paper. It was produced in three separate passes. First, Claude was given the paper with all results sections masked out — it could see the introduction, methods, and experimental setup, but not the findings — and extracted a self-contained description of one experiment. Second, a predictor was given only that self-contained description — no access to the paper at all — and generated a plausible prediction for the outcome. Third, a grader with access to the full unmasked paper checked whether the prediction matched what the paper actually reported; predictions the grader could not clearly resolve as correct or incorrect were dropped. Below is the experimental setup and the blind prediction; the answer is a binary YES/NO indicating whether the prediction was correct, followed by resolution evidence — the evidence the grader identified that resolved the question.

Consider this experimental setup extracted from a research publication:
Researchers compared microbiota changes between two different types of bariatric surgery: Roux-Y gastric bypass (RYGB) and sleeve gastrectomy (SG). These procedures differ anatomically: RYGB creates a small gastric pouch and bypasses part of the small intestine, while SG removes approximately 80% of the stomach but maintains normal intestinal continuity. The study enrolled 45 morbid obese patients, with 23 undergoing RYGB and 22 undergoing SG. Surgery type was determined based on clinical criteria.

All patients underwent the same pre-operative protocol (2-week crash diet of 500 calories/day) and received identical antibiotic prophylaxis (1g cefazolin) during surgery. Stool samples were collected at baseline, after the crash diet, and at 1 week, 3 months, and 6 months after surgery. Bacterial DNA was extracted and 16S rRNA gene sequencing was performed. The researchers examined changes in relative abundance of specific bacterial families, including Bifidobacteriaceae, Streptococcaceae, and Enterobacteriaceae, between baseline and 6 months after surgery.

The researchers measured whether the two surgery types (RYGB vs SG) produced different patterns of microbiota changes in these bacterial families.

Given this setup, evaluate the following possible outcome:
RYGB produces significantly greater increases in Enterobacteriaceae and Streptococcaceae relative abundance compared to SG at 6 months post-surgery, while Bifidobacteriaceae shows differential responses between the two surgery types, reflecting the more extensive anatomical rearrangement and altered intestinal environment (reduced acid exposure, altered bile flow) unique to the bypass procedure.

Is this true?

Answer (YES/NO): NO